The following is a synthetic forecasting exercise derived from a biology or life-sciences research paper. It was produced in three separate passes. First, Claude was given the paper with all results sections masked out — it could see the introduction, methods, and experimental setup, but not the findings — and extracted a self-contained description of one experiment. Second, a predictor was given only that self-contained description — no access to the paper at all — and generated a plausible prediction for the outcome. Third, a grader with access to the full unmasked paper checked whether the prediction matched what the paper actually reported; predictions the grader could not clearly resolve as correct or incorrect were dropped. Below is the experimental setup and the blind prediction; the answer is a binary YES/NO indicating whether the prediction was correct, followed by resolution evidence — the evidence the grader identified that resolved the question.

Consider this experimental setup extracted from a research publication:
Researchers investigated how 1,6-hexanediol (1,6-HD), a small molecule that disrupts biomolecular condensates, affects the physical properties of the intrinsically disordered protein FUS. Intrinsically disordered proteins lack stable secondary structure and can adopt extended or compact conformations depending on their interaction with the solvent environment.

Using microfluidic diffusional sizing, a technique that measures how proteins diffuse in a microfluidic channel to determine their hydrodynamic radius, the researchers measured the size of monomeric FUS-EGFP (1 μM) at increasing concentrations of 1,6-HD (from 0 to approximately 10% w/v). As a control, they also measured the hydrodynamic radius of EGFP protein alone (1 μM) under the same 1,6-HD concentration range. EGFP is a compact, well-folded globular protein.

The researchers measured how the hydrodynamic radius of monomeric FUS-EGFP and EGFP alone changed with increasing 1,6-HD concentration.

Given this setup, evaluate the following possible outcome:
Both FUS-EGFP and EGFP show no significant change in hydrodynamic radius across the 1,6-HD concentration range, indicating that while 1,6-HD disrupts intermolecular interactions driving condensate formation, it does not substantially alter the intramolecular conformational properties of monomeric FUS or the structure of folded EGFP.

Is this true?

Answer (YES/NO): NO